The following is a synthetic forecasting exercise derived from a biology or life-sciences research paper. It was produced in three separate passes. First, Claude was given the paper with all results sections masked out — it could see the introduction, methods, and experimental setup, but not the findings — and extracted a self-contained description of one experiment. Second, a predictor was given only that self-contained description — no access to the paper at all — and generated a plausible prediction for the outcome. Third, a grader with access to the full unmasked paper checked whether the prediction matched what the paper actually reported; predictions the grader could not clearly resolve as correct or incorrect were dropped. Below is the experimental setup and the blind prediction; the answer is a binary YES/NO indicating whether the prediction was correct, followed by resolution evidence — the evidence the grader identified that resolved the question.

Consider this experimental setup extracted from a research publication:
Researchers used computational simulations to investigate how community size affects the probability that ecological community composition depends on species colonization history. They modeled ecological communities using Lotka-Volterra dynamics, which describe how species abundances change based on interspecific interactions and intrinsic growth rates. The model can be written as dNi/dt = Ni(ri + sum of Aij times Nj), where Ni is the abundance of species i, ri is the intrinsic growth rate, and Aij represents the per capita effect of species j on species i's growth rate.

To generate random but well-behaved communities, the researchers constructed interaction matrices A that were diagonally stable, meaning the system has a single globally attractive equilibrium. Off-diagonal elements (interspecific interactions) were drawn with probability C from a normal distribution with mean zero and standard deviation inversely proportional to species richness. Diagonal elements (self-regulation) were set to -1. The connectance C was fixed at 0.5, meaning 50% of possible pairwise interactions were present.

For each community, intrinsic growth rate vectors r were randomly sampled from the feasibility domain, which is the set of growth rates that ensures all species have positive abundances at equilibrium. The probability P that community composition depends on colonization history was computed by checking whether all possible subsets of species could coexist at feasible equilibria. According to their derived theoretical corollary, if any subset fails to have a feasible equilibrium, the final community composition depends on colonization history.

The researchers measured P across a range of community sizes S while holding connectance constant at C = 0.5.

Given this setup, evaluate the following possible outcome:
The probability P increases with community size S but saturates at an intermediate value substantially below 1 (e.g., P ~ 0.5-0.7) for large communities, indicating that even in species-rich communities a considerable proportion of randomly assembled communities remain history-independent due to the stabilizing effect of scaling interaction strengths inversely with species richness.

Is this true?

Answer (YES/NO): NO